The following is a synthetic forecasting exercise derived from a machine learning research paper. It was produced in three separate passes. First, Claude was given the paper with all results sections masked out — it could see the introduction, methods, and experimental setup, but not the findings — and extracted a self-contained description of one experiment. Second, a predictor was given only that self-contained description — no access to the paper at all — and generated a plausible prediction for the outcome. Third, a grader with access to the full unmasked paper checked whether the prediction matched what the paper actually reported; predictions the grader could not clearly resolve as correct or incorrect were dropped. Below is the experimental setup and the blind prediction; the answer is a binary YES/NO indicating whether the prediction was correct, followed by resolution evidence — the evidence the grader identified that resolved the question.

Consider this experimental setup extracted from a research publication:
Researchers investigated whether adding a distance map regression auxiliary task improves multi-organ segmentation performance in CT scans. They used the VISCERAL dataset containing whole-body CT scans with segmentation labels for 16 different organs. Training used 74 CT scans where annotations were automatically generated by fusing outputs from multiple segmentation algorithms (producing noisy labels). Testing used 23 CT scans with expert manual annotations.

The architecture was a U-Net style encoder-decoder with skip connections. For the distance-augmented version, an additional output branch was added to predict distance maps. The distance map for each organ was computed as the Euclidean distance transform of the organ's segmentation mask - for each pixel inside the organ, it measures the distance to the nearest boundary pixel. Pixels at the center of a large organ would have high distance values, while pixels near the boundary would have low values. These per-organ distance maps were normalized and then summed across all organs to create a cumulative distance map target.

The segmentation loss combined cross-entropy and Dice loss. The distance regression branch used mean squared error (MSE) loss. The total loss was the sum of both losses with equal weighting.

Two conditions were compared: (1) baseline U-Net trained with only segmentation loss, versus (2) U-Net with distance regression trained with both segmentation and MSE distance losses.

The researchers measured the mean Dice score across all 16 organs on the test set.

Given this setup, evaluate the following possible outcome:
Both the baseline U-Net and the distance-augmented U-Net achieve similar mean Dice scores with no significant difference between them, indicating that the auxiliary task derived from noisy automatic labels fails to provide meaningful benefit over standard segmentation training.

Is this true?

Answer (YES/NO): NO